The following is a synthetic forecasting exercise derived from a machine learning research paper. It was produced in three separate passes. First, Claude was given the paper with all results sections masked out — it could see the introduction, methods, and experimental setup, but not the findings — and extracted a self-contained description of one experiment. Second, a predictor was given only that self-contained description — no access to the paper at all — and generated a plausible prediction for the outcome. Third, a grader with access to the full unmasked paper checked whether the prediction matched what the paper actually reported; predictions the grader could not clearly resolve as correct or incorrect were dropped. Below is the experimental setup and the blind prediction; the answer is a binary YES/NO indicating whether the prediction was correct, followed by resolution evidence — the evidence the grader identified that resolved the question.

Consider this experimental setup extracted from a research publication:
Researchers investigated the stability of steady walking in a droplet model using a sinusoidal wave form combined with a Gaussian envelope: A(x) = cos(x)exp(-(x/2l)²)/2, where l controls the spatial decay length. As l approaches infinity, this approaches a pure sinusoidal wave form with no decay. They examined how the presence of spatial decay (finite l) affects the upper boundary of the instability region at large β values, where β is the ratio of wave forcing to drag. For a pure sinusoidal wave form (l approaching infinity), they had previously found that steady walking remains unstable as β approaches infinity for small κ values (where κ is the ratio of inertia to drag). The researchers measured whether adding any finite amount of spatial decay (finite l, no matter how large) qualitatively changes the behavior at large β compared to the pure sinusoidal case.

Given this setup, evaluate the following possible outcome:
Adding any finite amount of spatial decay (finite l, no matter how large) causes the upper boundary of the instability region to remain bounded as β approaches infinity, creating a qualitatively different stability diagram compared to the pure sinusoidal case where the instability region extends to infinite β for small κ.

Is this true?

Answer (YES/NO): YES